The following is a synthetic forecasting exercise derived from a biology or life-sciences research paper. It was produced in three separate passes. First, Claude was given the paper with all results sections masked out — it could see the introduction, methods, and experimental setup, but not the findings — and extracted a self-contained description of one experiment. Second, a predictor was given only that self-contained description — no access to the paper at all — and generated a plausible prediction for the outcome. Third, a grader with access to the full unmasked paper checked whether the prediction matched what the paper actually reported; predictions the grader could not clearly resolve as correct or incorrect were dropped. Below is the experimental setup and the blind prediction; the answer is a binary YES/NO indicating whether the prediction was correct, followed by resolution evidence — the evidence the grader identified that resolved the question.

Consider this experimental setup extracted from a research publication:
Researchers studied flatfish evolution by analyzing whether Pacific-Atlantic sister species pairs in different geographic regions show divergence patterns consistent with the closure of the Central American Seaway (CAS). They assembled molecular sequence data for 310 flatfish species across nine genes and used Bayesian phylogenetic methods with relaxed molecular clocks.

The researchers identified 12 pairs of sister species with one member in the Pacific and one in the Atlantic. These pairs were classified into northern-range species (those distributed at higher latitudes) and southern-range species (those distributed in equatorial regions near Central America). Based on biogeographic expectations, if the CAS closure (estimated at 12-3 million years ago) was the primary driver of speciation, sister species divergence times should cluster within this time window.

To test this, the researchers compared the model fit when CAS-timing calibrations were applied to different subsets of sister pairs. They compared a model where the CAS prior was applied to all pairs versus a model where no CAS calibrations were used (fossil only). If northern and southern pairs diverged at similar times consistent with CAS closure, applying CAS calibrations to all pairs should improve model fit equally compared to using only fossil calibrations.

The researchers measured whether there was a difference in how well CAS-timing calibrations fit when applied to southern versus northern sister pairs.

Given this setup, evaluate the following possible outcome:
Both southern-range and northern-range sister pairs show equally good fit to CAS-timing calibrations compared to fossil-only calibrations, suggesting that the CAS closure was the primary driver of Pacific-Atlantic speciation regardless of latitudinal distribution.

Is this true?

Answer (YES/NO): NO